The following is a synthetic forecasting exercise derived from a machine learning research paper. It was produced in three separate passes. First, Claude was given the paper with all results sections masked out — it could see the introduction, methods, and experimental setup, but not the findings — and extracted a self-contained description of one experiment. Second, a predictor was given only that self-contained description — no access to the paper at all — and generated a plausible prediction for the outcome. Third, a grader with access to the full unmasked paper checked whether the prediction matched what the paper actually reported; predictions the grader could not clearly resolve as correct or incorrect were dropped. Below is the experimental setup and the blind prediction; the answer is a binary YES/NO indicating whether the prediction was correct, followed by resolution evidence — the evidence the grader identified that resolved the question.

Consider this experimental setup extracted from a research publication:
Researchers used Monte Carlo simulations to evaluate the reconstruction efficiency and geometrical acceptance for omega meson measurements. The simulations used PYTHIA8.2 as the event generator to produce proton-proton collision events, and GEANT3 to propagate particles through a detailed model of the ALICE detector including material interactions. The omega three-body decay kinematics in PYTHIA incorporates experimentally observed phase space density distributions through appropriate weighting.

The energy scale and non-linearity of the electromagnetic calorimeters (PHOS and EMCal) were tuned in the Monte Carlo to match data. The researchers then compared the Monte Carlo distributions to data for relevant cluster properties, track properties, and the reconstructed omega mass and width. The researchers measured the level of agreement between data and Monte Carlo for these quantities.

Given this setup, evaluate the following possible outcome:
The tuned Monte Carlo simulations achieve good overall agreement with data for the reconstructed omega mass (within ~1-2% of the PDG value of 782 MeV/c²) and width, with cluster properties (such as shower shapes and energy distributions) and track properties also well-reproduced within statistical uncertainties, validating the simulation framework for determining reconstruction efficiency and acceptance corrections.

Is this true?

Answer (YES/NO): YES